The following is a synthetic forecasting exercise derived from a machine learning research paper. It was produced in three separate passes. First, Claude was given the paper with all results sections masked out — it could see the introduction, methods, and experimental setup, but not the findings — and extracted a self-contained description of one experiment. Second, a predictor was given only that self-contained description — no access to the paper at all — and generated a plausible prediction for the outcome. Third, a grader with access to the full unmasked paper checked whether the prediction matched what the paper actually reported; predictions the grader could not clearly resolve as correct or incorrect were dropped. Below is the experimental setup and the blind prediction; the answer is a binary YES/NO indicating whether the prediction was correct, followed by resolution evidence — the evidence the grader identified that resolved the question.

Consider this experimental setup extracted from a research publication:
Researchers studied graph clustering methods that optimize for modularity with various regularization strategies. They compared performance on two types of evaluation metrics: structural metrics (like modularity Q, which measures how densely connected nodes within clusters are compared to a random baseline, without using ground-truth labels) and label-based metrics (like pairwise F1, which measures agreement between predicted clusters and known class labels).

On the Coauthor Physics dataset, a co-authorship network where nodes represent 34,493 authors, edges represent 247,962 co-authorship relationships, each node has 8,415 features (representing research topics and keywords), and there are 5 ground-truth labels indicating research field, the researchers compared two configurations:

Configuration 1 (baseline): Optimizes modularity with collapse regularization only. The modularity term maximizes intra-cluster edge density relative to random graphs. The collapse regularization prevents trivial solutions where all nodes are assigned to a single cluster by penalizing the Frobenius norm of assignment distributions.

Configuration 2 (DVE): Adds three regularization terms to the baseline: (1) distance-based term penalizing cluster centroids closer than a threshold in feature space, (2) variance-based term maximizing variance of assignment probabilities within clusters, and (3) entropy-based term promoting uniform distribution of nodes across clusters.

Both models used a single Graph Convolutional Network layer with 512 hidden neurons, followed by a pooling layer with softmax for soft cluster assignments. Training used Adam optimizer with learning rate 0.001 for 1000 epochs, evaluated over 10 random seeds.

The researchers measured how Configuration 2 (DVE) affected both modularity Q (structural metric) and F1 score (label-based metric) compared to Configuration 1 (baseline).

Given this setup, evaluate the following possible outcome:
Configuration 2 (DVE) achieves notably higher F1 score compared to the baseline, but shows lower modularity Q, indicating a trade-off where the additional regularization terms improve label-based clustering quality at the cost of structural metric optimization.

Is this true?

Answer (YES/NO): YES